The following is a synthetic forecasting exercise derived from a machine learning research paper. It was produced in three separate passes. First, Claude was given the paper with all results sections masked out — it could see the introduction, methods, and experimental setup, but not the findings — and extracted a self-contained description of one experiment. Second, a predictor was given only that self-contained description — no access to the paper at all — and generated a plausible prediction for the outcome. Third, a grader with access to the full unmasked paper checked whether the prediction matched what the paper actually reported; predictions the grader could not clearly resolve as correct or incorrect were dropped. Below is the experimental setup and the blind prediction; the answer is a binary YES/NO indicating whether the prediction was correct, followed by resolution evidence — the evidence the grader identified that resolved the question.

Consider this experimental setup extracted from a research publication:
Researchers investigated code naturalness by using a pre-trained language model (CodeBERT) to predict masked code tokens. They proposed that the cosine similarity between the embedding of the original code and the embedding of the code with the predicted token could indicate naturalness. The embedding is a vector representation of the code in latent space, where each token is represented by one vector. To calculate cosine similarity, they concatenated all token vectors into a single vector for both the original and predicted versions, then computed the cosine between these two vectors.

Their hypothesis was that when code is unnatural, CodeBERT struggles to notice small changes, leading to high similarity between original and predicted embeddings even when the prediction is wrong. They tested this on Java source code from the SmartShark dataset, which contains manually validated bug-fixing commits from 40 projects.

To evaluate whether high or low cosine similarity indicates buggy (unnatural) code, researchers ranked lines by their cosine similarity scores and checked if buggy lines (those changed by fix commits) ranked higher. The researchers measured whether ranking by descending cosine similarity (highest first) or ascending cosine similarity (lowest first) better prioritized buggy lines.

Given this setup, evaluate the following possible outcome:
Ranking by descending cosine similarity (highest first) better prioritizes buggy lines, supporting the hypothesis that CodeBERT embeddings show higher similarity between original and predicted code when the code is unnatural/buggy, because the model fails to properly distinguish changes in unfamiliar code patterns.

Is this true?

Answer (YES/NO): YES